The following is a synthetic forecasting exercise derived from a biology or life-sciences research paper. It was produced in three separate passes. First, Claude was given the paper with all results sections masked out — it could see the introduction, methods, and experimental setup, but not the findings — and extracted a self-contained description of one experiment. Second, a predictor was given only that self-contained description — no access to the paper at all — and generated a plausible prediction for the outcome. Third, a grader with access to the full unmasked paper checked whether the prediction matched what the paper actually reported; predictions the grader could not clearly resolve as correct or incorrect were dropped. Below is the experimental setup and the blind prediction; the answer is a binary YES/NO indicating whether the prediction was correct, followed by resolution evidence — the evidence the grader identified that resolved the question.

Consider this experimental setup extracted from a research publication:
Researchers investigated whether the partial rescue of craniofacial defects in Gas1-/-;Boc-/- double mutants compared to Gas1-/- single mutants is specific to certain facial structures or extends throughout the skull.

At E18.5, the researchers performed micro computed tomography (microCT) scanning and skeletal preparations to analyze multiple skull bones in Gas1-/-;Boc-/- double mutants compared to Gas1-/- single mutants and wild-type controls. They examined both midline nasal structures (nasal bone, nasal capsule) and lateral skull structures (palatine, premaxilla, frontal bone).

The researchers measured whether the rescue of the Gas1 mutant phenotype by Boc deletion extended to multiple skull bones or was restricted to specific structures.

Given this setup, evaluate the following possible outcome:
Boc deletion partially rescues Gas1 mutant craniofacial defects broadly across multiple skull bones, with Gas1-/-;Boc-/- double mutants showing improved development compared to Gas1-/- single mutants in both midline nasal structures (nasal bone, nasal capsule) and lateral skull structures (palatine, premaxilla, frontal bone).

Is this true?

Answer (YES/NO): NO